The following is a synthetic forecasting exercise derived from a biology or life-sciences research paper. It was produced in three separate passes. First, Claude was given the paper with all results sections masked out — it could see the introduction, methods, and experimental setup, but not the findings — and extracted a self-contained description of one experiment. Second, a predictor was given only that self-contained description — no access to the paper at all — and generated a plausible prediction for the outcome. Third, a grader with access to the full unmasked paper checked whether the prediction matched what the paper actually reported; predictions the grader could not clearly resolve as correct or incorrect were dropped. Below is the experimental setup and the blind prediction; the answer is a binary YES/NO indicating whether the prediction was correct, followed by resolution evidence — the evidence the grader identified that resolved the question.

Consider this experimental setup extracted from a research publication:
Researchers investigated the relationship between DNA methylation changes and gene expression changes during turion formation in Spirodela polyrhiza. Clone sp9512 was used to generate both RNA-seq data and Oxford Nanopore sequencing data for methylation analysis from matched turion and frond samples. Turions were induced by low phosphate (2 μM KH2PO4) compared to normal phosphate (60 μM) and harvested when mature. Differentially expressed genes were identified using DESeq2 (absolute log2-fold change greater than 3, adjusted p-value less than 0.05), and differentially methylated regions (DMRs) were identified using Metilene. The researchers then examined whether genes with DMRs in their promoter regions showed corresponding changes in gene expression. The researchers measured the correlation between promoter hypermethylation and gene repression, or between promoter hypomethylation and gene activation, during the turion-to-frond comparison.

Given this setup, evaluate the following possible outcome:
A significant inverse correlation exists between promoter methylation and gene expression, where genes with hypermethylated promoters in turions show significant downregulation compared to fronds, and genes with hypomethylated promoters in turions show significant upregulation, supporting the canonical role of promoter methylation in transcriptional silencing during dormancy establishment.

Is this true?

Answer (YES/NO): NO